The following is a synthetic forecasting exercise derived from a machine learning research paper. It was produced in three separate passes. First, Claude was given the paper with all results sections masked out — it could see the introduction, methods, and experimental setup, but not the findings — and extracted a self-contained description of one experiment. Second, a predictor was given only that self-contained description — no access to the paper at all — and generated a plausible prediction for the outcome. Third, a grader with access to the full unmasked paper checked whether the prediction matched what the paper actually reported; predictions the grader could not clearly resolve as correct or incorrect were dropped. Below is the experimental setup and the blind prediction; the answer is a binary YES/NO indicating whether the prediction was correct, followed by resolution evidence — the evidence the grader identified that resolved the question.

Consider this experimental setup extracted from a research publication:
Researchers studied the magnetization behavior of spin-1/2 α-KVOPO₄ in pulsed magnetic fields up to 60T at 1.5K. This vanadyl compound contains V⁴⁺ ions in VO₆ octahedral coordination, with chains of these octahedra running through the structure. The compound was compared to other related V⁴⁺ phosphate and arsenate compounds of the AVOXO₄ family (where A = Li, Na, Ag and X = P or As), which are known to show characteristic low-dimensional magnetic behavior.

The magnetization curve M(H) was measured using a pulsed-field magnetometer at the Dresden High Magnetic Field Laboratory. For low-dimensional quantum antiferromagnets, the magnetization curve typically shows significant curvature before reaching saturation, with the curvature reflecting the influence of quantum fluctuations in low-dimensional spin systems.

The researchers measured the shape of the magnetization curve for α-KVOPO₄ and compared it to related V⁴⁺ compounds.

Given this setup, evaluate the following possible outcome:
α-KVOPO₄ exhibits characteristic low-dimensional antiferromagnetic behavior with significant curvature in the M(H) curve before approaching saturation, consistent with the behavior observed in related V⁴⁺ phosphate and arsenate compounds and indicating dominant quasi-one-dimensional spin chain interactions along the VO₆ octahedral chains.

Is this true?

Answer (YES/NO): NO